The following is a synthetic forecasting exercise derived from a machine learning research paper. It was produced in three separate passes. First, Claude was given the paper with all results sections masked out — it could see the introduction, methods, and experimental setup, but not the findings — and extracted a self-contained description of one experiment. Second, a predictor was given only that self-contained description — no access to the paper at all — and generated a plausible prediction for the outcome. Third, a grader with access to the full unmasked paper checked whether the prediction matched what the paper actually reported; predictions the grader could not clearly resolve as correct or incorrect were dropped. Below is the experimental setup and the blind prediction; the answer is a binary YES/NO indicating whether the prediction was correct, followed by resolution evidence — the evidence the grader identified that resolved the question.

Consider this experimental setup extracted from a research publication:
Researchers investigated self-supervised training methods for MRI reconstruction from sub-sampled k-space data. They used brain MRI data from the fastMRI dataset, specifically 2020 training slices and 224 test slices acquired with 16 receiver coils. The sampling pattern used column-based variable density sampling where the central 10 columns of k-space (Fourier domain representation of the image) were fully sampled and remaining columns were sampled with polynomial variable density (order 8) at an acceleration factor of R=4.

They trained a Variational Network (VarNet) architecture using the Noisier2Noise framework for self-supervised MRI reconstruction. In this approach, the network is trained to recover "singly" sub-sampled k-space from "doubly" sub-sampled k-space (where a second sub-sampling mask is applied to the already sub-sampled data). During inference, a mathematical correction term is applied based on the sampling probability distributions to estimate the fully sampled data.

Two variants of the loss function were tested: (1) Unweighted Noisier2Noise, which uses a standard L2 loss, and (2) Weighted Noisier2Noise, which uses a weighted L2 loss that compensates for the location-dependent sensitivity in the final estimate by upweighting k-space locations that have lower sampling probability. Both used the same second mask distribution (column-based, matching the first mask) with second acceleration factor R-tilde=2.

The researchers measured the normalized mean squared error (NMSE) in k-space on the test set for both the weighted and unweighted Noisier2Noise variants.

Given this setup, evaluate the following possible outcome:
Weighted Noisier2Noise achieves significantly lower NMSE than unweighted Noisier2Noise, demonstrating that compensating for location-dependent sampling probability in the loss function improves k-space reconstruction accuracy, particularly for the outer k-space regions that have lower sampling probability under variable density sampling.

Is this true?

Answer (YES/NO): YES